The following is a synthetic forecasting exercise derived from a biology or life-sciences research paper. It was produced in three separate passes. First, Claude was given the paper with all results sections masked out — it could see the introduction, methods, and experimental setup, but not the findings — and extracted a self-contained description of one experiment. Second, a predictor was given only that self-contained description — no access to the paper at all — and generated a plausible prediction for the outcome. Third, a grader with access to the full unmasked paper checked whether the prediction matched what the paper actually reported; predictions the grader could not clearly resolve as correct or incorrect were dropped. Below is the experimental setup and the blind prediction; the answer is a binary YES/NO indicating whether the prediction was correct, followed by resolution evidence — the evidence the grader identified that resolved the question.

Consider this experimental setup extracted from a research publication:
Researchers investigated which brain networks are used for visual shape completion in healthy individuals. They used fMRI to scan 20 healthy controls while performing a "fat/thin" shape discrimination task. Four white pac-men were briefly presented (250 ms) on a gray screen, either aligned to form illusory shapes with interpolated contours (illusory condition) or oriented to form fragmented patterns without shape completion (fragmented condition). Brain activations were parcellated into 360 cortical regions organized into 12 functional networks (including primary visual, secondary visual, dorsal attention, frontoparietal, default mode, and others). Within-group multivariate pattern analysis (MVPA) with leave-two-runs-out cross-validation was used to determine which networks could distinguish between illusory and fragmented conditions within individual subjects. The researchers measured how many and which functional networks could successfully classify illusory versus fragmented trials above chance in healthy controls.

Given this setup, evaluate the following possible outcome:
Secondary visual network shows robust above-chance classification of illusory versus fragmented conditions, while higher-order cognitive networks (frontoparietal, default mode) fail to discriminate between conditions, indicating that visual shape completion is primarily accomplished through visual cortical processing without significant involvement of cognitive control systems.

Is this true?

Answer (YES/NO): YES